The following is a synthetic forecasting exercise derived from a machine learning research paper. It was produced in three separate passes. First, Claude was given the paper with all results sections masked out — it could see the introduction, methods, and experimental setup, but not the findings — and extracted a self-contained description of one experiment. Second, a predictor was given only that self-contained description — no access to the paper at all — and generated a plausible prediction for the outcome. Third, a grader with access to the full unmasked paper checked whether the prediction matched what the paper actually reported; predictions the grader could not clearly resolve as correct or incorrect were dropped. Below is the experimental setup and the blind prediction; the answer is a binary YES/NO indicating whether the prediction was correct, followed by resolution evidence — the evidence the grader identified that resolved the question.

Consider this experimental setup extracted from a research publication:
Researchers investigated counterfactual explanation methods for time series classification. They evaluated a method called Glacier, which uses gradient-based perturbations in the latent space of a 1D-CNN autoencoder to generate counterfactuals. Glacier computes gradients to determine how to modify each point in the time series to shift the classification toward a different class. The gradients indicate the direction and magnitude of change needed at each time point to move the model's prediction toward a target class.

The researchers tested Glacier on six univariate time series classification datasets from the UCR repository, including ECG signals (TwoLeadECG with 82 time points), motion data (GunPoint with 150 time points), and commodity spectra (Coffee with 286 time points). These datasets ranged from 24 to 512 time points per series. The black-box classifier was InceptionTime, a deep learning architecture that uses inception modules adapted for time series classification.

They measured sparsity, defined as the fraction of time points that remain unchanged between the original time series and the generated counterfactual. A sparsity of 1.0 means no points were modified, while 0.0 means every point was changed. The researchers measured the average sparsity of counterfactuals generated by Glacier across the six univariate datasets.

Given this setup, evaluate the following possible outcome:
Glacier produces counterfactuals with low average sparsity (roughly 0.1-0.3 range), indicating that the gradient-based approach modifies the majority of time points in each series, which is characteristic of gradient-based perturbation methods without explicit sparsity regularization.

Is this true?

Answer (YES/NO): NO